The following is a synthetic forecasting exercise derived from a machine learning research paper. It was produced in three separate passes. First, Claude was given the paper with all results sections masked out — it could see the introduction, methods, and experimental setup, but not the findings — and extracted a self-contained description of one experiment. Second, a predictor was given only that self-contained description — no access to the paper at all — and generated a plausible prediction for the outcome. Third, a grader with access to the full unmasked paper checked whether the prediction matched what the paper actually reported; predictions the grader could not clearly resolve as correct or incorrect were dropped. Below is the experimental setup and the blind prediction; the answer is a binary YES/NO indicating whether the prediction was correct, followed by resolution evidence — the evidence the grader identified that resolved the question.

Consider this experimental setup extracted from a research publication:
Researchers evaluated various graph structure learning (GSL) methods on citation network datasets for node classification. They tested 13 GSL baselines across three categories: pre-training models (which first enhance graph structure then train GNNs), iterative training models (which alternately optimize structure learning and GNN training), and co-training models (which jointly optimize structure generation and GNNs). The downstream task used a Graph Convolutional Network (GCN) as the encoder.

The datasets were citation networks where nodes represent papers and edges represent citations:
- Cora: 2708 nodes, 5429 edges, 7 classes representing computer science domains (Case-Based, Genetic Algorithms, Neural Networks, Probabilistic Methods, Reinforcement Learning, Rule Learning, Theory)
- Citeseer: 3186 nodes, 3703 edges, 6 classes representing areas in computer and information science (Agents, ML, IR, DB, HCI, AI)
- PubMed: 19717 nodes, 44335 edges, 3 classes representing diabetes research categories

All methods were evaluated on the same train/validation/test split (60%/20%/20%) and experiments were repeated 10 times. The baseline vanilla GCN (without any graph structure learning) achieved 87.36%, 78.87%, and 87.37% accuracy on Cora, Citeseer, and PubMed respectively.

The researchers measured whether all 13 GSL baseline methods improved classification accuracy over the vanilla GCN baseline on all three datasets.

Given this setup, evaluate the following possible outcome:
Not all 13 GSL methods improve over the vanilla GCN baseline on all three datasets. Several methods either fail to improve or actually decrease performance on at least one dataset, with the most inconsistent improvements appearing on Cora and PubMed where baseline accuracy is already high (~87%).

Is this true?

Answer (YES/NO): NO